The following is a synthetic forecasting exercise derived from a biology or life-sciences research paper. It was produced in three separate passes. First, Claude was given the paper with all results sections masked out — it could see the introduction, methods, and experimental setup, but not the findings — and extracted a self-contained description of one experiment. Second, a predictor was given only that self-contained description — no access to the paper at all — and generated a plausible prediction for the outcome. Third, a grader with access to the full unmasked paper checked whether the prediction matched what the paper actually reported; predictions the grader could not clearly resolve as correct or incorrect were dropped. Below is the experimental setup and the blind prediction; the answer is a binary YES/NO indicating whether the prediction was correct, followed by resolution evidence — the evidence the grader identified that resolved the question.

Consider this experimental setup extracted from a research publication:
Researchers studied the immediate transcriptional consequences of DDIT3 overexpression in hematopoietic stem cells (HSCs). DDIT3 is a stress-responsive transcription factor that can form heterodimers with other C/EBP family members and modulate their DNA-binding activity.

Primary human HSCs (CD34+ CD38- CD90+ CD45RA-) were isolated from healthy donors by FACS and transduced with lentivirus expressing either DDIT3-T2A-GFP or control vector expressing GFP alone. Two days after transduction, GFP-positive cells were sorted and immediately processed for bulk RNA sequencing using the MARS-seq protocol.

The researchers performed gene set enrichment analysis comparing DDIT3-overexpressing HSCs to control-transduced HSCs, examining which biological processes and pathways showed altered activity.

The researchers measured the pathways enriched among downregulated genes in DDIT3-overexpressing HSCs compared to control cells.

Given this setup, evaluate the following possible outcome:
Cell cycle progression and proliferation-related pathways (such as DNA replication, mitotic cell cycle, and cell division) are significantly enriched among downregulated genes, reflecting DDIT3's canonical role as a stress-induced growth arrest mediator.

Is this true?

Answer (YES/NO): NO